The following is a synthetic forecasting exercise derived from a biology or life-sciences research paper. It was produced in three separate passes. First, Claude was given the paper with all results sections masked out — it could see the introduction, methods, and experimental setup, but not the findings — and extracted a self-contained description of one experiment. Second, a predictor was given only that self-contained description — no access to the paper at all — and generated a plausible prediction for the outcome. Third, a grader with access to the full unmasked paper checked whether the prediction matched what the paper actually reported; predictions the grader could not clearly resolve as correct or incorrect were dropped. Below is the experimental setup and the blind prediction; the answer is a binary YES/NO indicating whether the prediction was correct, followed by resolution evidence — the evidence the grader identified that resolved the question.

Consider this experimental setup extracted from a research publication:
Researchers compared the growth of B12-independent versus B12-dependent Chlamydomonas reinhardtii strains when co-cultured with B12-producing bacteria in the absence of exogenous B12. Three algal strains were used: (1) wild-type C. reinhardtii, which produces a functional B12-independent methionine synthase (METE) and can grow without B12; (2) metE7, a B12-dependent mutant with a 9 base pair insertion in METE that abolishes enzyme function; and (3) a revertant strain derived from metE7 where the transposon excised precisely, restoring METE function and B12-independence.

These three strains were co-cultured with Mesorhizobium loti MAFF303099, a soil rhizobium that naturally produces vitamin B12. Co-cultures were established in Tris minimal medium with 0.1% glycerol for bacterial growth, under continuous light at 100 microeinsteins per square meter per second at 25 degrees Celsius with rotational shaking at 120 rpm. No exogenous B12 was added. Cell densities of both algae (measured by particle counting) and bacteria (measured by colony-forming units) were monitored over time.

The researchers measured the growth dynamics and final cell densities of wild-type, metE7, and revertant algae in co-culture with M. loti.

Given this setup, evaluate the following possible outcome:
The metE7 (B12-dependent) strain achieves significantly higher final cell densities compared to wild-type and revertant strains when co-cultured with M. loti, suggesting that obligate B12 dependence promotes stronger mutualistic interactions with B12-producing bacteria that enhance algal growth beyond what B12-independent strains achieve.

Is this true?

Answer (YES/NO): NO